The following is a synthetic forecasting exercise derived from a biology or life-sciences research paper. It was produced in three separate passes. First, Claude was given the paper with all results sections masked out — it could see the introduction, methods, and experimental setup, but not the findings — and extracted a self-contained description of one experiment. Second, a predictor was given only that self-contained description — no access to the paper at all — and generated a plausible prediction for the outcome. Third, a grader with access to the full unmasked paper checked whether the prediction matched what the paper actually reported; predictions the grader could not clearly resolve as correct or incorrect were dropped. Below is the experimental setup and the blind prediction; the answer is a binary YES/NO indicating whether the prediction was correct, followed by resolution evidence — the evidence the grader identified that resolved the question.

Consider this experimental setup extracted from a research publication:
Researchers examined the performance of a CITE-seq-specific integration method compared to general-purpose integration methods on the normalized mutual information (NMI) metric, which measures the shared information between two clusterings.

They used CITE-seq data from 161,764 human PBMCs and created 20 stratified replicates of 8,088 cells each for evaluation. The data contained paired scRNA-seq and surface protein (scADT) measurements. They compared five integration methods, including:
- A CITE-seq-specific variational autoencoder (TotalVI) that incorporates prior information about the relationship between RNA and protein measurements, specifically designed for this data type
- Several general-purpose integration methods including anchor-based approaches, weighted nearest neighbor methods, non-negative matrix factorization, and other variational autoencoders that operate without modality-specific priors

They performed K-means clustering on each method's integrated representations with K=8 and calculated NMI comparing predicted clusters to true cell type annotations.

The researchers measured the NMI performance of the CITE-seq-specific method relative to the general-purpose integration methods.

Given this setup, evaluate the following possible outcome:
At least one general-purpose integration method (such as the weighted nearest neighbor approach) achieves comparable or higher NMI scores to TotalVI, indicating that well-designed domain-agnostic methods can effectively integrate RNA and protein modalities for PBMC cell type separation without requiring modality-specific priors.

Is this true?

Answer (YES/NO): YES